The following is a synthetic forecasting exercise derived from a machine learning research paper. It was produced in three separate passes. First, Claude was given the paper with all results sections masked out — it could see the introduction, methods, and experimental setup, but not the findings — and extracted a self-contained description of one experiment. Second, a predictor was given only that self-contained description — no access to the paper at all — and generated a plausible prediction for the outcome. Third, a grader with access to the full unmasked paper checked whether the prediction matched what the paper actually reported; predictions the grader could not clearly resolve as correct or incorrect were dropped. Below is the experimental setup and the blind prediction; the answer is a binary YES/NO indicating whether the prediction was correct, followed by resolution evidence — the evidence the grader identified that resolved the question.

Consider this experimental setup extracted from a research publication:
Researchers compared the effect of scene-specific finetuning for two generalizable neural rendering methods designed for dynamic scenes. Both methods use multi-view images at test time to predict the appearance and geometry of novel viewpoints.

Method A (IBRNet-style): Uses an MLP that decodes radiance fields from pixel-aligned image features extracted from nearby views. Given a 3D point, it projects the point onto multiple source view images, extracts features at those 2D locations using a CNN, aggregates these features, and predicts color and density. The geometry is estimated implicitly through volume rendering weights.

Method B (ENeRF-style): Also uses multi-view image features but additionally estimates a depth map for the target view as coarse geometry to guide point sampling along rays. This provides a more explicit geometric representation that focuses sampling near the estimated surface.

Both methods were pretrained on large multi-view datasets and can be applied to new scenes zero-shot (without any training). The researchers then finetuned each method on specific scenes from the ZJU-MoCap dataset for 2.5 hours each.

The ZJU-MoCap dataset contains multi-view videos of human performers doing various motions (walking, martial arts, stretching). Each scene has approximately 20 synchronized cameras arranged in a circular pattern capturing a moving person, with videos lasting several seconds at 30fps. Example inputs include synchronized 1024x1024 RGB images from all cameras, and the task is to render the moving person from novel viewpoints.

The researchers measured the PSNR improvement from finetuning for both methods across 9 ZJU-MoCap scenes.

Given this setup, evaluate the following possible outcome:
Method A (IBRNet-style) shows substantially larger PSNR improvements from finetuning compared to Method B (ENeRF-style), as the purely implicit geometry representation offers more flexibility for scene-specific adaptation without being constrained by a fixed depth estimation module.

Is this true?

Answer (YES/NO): YES